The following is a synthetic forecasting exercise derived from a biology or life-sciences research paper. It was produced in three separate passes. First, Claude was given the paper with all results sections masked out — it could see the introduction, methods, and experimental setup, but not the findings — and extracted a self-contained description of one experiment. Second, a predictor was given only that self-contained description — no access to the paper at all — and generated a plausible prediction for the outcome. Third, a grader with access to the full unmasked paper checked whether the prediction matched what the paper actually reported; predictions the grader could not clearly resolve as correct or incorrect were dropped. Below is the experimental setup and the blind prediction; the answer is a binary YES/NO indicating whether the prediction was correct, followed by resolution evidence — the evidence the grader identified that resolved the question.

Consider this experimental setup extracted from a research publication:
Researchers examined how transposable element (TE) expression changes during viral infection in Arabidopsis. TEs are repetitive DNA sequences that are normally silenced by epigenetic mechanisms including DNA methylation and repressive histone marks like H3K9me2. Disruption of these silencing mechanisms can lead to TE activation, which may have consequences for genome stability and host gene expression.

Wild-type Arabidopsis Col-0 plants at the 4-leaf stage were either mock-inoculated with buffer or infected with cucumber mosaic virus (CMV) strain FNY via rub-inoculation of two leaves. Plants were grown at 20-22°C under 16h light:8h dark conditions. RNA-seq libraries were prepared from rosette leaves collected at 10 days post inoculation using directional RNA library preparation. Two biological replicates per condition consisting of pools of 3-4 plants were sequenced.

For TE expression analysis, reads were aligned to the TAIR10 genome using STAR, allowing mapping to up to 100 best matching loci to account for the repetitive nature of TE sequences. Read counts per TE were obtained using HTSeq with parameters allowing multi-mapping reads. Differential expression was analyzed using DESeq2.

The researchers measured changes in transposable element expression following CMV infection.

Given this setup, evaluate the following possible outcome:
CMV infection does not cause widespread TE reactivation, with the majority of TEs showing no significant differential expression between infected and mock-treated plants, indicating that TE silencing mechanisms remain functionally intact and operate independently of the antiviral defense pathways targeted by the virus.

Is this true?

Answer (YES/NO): YES